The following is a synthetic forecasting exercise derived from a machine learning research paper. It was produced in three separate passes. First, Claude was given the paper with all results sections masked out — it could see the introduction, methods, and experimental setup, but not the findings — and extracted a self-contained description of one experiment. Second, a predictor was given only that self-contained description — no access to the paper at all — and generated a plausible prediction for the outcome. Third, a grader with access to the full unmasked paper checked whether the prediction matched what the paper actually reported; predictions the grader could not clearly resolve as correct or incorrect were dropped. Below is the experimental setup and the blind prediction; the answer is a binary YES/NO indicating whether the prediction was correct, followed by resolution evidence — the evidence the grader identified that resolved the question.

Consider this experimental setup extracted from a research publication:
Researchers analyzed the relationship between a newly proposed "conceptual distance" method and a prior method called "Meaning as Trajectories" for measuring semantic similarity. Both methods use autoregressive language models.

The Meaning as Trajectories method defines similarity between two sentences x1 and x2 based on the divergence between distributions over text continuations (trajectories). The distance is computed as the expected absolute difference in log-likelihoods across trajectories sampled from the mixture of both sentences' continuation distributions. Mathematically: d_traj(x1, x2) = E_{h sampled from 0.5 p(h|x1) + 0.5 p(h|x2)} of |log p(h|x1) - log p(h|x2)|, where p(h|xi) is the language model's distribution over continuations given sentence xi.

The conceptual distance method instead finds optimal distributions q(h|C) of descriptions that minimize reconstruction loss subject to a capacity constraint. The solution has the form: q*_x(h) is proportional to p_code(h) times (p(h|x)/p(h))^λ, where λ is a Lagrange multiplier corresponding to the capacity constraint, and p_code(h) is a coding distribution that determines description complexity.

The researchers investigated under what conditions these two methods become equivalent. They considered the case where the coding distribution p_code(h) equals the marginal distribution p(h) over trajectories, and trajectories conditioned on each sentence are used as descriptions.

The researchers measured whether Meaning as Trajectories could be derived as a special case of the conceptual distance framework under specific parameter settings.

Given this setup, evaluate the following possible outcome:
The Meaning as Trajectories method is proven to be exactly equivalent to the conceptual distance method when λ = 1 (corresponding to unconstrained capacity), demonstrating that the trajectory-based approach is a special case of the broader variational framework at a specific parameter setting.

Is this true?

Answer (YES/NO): NO